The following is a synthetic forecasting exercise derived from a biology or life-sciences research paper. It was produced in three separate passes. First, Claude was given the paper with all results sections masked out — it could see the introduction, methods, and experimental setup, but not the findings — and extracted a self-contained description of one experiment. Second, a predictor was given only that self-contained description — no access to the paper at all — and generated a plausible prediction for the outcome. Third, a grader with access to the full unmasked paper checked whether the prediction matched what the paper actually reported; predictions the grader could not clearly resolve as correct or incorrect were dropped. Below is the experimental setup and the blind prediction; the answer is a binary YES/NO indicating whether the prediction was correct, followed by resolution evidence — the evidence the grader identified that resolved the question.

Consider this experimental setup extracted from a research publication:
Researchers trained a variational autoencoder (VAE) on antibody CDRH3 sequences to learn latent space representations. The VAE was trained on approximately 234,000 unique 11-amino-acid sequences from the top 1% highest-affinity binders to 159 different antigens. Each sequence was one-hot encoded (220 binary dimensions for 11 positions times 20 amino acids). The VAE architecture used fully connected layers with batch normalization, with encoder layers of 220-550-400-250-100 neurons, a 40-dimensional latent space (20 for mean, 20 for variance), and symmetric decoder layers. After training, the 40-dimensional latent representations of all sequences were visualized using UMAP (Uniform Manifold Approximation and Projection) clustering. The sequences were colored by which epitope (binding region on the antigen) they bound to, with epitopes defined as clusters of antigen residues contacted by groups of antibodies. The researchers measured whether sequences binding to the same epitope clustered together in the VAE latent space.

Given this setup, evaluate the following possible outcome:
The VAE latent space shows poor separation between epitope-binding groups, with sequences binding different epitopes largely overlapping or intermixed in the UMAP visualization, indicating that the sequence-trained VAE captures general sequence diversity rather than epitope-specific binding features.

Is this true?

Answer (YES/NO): YES